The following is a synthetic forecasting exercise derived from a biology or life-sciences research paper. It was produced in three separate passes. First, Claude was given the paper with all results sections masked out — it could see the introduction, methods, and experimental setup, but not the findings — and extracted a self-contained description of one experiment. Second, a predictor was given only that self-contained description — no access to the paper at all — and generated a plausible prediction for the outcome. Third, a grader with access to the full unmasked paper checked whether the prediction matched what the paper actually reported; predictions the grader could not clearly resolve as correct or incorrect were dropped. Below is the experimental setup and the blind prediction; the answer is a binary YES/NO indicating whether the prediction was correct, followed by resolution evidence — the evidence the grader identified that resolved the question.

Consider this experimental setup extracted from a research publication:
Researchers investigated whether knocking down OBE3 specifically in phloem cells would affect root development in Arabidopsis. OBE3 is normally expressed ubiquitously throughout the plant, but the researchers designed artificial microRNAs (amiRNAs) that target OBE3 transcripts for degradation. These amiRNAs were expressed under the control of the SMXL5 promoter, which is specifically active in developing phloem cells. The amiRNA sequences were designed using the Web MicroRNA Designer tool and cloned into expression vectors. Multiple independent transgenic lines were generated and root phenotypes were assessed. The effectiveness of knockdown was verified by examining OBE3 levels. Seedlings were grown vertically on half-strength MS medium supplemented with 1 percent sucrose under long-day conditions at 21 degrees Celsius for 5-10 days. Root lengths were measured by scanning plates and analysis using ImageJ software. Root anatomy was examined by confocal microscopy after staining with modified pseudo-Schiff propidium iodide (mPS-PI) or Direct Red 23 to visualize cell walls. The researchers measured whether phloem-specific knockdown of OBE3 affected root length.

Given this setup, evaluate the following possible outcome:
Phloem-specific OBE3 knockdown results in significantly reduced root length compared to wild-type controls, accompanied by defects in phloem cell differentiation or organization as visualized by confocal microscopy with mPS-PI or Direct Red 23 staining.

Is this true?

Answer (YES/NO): NO